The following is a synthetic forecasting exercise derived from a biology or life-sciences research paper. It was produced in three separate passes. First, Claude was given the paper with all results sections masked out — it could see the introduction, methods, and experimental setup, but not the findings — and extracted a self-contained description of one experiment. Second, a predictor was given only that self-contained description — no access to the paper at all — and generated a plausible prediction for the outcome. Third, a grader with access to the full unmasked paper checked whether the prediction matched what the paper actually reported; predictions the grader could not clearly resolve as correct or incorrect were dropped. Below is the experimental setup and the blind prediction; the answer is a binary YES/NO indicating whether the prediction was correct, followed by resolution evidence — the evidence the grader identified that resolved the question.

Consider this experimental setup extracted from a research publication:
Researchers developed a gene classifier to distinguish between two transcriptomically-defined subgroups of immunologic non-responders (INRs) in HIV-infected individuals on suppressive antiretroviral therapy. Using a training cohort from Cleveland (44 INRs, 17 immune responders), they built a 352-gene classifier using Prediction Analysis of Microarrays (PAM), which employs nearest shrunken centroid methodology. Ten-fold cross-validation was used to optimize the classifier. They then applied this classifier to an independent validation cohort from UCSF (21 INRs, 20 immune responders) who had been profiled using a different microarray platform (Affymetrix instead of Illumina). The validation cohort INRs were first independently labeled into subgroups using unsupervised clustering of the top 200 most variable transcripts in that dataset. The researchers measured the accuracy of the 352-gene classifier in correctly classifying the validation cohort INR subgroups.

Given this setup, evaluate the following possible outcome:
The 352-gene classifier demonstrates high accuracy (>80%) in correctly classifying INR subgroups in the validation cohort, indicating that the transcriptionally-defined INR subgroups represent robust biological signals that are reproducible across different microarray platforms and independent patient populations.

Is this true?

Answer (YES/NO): YES